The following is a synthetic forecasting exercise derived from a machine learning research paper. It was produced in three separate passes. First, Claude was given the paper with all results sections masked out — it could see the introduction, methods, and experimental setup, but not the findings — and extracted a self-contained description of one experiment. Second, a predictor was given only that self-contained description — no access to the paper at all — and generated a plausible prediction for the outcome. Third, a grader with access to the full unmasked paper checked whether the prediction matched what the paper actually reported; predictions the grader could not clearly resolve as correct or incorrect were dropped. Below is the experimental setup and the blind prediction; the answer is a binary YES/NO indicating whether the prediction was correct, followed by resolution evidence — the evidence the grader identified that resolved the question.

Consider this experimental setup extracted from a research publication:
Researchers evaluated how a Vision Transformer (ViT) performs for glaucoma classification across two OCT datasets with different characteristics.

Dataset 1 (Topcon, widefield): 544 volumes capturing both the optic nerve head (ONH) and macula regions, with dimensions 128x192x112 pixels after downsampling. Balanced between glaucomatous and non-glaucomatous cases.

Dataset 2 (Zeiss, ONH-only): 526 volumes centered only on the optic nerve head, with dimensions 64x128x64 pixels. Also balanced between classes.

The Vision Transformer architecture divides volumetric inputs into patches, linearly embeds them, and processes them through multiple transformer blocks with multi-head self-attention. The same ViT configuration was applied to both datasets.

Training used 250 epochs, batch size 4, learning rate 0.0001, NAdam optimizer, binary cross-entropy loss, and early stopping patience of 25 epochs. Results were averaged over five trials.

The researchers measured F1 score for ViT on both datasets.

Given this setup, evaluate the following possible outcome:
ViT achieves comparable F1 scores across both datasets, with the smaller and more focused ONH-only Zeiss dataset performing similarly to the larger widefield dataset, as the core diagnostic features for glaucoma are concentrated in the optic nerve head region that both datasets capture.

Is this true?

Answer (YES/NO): NO